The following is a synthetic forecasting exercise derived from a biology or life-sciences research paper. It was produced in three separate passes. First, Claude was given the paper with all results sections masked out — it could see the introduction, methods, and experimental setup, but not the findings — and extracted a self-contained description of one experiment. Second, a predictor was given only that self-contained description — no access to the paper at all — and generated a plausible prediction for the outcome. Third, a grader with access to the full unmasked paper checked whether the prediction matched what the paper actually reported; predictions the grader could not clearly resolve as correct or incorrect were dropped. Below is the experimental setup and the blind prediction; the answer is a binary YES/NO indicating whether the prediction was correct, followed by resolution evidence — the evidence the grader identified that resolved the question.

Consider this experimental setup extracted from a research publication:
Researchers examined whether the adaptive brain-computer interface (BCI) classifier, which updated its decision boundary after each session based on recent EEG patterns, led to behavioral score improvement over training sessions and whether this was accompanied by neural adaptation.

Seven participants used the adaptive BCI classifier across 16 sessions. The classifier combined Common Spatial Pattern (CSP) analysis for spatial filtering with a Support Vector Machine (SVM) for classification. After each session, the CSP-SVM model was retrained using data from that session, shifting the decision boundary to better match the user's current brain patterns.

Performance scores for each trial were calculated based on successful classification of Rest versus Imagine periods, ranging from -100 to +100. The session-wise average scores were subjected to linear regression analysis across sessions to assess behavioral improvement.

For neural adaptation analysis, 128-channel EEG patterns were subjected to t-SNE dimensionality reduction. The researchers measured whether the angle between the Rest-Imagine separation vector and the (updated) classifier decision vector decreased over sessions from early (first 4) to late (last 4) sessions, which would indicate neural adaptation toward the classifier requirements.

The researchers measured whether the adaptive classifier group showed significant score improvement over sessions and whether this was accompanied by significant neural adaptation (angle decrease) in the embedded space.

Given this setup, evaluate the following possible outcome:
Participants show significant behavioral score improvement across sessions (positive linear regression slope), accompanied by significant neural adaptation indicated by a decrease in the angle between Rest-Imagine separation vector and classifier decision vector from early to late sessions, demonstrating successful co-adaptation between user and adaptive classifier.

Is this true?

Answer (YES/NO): NO